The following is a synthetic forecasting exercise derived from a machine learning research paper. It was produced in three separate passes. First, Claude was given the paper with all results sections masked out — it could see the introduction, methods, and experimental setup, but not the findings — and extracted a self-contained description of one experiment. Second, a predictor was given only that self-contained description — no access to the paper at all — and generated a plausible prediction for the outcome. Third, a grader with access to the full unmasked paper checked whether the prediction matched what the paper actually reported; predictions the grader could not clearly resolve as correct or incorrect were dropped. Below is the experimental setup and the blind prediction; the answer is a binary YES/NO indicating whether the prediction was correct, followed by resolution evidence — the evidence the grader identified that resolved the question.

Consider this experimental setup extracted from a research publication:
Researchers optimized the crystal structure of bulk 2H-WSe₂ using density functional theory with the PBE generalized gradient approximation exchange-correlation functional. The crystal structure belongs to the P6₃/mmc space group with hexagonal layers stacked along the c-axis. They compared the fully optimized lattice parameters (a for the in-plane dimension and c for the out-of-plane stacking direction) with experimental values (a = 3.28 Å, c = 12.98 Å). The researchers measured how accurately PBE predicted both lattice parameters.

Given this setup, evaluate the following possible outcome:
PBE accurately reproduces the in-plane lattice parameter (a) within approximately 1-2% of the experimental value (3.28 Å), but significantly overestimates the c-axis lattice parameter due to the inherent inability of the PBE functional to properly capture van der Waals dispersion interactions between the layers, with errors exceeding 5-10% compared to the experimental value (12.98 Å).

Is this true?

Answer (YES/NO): YES